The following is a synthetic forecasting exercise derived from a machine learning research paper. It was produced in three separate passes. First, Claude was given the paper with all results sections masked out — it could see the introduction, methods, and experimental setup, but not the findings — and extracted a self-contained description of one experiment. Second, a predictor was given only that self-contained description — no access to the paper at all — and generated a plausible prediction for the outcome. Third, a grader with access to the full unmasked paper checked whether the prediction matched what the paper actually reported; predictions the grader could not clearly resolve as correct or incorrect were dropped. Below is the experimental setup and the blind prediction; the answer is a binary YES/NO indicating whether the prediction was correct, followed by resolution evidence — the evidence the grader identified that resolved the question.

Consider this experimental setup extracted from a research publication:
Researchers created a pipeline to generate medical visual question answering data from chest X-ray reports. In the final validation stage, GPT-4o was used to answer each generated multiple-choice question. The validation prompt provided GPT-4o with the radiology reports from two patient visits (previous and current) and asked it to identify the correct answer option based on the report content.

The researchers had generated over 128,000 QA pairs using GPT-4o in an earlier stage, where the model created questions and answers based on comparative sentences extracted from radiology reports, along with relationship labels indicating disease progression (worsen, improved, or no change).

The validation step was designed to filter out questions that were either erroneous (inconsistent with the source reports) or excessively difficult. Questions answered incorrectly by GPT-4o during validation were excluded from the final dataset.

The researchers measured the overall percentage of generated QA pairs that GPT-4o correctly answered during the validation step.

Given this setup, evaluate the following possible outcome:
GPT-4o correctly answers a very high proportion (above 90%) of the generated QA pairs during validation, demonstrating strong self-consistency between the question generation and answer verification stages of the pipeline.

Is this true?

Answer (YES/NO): YES